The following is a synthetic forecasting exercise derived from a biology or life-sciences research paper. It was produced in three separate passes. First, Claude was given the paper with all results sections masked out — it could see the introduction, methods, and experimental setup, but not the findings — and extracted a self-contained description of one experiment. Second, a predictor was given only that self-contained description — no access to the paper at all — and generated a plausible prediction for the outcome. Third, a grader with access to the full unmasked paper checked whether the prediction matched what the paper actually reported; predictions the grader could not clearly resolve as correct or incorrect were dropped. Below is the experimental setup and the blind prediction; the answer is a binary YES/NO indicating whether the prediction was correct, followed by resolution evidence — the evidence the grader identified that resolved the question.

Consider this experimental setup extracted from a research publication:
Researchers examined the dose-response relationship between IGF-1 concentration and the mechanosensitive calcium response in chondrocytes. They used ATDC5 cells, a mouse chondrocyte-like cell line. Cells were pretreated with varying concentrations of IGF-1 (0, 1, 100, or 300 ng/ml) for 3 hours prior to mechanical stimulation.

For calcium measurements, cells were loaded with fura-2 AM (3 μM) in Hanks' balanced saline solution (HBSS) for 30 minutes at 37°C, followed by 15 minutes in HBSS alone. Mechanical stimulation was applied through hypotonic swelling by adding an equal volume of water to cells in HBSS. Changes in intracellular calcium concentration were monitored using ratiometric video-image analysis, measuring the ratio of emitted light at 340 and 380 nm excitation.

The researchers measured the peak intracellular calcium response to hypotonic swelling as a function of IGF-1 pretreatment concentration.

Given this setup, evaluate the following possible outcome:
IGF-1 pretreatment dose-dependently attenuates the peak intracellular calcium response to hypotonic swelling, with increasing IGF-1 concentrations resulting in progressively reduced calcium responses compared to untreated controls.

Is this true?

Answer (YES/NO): YES